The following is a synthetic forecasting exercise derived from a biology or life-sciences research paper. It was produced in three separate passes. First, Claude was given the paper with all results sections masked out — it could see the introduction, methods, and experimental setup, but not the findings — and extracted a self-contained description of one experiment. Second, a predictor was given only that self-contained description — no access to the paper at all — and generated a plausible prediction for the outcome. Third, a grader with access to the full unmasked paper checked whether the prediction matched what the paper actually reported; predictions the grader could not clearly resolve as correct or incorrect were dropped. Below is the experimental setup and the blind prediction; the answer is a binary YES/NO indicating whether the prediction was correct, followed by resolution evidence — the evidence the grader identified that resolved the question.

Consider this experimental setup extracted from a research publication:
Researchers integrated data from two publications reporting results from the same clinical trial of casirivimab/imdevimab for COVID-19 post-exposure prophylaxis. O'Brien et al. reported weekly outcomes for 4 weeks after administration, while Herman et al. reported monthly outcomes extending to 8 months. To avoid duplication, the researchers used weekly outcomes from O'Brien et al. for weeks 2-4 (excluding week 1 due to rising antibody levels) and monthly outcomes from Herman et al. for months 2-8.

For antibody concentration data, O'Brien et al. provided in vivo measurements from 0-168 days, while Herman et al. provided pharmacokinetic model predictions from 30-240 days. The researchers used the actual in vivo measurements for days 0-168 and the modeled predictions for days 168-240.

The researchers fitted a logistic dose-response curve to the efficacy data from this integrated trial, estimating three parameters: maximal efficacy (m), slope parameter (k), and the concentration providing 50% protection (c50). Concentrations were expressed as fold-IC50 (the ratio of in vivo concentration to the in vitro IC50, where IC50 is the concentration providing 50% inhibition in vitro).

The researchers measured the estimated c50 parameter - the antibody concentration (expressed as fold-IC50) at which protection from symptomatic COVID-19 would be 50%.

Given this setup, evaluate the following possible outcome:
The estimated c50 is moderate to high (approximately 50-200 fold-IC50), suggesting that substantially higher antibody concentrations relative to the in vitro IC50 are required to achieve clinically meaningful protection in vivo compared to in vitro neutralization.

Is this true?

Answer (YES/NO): YES